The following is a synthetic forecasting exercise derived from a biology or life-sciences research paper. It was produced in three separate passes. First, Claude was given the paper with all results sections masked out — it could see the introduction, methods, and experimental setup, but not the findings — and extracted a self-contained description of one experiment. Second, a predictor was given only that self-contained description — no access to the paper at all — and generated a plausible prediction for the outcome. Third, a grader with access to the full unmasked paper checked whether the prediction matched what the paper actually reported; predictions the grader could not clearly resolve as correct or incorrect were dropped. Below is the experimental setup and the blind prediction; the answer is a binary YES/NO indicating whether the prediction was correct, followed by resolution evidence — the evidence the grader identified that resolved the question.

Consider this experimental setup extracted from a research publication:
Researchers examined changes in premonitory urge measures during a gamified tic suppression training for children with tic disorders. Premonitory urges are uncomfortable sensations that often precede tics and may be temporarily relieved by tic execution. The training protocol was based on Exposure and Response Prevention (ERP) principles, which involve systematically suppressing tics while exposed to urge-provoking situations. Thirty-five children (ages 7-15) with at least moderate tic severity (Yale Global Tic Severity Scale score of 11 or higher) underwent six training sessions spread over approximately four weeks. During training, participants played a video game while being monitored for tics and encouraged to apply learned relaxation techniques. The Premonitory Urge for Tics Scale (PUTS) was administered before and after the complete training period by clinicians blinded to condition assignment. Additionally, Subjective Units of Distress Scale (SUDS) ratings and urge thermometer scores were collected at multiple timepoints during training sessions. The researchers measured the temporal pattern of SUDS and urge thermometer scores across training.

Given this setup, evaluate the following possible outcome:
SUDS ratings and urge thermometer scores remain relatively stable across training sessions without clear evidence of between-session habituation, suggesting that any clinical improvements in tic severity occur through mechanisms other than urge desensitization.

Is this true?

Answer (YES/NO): NO